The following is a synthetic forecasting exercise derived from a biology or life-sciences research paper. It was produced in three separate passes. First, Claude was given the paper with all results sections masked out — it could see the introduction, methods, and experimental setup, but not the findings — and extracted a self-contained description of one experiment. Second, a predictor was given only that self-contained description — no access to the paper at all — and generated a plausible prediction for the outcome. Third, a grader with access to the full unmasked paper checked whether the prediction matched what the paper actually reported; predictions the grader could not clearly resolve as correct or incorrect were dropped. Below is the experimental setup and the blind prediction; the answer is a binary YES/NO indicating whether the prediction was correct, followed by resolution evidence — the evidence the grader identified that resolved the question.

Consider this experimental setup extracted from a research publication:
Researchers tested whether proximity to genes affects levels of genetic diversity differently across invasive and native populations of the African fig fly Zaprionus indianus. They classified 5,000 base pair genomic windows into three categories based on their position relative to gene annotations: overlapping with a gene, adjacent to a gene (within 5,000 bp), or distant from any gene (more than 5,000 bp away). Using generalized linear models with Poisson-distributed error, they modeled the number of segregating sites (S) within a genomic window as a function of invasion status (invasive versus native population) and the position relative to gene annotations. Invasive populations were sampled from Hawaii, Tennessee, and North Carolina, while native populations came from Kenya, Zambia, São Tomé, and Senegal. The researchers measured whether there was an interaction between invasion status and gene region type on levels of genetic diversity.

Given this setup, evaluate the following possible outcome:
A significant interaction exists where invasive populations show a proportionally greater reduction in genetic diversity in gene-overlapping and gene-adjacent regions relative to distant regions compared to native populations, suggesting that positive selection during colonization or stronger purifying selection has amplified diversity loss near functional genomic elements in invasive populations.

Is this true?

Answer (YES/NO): NO